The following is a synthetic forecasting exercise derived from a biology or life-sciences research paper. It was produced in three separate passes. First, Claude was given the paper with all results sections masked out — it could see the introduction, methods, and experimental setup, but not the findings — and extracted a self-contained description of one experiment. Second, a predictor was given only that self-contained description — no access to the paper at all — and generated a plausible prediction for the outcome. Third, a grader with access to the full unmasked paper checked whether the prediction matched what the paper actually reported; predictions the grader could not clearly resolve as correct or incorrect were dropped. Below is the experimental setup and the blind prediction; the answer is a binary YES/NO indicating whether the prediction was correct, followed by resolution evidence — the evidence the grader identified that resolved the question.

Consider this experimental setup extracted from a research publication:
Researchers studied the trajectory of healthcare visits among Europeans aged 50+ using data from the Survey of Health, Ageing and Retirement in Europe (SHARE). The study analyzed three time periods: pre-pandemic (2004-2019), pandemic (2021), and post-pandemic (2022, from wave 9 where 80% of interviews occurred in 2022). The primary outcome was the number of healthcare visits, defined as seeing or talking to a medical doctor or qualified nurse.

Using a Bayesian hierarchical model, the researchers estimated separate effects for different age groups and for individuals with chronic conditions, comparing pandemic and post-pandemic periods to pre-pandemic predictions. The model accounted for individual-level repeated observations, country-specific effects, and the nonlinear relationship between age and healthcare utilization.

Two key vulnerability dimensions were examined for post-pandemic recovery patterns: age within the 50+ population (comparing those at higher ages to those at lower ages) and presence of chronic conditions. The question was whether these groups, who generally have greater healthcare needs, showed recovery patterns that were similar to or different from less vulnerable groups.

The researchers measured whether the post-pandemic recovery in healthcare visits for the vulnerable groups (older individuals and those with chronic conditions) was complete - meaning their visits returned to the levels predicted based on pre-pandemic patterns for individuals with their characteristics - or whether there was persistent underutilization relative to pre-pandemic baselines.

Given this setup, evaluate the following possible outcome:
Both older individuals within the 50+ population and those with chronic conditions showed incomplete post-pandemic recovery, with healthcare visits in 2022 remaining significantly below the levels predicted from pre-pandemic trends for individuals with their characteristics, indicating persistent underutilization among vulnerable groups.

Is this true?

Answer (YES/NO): NO